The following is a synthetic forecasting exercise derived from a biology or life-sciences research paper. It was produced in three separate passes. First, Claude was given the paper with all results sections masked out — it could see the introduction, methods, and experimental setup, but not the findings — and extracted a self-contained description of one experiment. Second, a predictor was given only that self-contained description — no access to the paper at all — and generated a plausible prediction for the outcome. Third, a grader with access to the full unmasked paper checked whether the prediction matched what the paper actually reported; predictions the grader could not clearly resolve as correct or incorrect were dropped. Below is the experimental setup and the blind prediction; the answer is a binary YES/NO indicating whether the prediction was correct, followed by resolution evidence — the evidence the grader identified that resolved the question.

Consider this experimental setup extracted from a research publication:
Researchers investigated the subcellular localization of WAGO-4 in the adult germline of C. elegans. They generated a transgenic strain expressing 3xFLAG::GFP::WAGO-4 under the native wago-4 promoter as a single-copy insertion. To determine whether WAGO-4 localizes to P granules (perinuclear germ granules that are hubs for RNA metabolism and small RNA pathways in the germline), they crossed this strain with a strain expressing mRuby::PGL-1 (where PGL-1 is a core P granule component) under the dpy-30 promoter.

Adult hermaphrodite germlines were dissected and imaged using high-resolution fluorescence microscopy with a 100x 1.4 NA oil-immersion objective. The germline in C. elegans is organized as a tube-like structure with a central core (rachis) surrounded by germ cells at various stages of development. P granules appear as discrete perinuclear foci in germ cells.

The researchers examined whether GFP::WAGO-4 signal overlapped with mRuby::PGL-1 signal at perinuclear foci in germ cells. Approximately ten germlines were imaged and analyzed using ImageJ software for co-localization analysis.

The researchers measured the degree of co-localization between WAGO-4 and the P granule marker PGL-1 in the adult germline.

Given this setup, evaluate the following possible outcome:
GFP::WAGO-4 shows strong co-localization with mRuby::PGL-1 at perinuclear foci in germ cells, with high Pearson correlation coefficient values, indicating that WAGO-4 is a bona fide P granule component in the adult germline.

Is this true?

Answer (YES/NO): NO